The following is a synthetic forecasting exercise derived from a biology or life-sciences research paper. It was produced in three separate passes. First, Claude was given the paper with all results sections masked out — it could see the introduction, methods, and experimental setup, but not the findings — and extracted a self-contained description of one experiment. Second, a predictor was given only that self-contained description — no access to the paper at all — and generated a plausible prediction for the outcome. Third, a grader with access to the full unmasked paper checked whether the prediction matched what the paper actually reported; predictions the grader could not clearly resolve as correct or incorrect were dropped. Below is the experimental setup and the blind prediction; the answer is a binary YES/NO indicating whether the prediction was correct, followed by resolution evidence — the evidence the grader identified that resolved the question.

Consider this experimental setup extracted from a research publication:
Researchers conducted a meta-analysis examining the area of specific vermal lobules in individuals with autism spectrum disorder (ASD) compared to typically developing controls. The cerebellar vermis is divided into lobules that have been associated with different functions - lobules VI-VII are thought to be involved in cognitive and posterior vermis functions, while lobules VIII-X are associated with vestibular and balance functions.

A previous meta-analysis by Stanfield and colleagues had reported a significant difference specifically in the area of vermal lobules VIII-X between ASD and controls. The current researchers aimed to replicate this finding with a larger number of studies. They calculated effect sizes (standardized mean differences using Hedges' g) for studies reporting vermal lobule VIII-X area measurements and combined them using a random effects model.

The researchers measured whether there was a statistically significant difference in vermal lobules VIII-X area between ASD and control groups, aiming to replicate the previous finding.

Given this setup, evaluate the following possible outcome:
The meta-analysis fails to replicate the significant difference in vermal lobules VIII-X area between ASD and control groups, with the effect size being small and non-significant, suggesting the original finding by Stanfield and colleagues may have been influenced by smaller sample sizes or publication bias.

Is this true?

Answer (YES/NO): YES